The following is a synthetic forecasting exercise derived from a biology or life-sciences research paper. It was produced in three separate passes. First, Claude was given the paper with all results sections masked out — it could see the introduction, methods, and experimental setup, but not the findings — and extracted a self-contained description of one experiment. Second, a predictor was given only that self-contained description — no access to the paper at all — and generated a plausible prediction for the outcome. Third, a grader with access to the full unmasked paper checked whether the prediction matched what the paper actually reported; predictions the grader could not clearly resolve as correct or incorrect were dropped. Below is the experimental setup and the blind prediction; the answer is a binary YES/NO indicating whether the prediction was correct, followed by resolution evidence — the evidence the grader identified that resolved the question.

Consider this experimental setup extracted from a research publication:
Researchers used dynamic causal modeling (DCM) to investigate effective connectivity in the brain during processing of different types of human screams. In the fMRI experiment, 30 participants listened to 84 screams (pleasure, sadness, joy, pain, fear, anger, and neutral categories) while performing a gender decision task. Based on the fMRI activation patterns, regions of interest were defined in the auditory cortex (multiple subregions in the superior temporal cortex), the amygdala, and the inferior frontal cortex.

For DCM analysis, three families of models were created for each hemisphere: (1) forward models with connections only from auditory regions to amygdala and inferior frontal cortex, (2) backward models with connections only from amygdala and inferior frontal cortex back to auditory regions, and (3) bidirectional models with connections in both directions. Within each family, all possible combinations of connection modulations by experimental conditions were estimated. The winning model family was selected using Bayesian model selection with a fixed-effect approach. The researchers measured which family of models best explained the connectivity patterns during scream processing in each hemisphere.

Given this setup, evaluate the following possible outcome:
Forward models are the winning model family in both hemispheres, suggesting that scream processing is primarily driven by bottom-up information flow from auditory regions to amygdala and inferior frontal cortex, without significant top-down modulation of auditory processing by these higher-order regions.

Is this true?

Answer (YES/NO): NO